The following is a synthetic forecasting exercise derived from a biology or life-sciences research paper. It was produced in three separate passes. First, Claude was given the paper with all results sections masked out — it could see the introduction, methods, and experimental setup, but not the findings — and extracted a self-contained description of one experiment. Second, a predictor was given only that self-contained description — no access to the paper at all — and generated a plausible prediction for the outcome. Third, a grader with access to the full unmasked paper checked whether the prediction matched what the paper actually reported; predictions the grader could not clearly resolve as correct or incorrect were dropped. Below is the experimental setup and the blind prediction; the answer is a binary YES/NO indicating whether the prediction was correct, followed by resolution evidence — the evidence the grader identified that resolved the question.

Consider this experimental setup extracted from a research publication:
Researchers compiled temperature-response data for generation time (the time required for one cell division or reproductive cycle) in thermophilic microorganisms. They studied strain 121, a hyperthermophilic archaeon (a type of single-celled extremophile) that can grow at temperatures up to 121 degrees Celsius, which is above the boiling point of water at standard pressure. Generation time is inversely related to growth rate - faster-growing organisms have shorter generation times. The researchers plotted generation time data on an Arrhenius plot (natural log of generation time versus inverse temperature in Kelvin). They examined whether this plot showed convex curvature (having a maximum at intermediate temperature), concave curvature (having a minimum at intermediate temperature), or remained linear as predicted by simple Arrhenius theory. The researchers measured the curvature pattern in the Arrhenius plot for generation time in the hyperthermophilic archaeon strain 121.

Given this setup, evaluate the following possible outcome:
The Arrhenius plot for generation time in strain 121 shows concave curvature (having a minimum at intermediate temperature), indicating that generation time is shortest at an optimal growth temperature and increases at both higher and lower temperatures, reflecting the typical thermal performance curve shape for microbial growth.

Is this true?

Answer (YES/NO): YES